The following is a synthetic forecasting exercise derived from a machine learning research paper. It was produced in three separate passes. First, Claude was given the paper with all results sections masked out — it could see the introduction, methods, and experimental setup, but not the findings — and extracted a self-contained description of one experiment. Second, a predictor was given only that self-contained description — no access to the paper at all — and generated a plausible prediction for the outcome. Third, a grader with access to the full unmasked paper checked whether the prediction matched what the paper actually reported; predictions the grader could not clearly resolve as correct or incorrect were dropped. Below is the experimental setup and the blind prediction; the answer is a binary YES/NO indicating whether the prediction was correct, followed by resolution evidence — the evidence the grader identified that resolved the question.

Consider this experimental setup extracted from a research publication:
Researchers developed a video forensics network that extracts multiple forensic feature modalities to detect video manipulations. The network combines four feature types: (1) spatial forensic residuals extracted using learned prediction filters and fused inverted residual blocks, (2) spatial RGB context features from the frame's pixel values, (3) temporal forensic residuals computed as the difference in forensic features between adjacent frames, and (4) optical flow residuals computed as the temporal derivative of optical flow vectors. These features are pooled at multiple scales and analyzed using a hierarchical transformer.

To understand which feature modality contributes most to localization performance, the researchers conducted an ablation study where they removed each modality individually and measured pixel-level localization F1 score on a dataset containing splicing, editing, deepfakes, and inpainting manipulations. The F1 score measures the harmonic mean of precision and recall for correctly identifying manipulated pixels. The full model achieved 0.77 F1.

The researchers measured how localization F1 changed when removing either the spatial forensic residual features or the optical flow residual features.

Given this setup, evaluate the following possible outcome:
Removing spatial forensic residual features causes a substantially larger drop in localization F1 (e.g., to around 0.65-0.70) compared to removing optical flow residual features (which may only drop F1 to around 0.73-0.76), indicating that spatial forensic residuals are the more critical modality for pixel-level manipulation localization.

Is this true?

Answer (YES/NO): NO